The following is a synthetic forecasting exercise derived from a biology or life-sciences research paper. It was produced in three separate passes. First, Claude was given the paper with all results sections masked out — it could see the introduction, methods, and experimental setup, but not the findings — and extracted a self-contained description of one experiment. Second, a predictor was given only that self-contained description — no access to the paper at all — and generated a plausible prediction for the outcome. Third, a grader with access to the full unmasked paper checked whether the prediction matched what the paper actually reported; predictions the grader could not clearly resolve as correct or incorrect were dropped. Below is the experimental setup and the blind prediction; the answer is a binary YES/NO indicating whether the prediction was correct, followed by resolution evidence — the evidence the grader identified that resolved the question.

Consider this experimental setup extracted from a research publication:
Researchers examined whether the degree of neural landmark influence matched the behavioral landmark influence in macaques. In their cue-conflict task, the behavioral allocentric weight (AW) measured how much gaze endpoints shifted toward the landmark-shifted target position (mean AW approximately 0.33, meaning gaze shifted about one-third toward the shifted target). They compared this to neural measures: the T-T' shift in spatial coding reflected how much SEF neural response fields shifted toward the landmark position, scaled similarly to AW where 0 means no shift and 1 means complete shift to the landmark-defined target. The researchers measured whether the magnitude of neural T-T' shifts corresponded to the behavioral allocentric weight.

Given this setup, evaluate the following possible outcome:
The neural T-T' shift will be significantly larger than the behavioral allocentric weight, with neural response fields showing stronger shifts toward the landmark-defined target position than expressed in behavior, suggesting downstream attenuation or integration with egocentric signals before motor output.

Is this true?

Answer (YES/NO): NO